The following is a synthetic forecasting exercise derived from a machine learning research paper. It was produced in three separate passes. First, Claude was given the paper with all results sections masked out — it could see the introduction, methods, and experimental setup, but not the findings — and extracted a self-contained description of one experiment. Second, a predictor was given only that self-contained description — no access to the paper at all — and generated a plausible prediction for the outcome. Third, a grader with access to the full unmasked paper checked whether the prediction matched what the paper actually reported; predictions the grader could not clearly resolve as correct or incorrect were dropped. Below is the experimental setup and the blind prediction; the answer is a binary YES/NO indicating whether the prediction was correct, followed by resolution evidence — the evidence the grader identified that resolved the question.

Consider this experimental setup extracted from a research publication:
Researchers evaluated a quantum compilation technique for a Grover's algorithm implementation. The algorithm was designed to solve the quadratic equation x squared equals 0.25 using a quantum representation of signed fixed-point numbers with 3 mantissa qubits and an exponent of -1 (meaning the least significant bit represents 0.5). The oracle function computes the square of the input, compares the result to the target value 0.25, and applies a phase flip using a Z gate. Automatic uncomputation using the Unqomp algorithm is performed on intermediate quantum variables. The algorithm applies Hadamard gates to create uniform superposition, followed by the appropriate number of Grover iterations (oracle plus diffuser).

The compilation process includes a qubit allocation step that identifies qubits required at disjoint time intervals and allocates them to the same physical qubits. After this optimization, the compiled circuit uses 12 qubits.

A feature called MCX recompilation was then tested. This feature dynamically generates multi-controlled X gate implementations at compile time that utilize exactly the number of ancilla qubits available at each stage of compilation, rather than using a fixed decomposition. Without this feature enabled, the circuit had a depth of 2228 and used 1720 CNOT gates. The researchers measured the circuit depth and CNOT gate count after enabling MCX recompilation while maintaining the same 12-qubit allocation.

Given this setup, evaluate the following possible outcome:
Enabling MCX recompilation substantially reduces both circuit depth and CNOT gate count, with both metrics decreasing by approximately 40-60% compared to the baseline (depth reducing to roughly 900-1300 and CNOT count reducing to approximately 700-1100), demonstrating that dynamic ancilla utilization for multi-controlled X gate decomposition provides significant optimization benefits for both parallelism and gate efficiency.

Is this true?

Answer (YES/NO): YES